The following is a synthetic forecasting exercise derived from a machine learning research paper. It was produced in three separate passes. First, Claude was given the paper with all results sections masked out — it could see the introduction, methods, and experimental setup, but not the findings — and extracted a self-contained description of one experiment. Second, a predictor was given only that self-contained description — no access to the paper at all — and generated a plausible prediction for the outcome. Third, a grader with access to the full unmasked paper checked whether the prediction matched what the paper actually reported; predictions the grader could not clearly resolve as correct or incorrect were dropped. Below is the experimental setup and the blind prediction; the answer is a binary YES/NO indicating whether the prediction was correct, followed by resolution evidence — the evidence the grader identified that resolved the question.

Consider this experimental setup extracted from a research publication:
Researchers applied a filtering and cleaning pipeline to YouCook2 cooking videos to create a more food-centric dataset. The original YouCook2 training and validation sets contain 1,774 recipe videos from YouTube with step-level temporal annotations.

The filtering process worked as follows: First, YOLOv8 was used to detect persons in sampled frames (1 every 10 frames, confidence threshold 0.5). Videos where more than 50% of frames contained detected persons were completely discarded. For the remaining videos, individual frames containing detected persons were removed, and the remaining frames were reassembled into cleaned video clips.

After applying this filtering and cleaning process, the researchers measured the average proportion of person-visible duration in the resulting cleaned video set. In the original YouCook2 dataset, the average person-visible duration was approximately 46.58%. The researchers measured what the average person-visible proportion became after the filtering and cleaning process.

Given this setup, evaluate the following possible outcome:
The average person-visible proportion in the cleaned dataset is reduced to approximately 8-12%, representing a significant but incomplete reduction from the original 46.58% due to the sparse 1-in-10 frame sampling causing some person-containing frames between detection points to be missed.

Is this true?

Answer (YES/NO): NO